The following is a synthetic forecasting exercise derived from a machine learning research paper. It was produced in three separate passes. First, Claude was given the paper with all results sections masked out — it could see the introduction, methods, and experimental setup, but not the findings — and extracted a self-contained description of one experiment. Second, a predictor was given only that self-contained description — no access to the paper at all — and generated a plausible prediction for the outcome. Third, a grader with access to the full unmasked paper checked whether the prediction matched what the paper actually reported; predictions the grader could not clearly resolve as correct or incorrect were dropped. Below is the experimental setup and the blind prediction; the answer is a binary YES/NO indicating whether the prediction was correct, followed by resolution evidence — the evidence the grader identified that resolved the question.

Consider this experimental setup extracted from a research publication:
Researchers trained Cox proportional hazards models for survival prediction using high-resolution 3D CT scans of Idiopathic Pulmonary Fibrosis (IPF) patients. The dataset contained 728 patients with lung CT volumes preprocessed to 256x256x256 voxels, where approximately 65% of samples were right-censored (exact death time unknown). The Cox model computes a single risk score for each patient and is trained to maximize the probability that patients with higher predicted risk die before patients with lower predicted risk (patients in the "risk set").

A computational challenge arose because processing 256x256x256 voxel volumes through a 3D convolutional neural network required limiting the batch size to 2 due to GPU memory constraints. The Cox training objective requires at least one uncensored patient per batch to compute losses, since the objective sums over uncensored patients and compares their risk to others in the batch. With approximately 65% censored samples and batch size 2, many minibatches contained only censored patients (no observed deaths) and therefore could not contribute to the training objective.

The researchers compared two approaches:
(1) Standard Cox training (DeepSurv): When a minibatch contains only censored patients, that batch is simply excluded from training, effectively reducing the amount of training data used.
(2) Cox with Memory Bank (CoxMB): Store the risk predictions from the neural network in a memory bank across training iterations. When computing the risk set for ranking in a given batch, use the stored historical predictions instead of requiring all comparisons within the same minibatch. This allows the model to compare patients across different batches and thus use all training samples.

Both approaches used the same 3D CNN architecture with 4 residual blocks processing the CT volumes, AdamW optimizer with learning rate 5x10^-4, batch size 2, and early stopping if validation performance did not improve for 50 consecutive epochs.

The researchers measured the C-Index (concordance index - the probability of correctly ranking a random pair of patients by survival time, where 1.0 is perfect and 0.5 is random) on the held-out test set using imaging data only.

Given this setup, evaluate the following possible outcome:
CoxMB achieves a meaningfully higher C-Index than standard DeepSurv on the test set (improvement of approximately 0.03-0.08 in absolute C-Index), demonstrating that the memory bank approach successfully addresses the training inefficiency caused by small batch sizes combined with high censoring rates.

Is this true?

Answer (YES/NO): YES